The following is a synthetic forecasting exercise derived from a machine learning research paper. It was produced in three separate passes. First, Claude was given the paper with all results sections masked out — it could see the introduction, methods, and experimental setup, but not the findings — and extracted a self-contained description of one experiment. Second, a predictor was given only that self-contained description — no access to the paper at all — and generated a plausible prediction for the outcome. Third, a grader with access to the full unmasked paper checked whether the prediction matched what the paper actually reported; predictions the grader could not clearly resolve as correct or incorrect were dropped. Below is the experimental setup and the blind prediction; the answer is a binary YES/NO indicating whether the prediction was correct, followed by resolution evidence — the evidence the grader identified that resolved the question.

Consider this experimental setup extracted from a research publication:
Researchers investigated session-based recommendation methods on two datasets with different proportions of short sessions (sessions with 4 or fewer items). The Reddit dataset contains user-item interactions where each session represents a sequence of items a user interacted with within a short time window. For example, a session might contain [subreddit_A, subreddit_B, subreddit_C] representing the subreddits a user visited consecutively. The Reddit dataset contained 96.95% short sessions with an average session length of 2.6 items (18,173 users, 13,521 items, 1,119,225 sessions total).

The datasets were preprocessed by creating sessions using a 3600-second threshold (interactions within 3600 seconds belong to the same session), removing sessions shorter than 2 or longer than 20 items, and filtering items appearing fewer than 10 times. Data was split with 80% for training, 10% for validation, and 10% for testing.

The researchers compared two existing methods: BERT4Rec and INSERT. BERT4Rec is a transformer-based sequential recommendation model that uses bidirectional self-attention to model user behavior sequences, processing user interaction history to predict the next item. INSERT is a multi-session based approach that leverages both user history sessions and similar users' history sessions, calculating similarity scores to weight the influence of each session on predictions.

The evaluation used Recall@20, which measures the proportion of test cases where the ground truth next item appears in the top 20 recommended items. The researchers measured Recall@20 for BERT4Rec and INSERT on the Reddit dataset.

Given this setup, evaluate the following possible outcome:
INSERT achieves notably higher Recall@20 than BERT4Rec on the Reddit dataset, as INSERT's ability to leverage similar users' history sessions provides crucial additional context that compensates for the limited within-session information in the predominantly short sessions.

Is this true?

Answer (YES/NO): NO